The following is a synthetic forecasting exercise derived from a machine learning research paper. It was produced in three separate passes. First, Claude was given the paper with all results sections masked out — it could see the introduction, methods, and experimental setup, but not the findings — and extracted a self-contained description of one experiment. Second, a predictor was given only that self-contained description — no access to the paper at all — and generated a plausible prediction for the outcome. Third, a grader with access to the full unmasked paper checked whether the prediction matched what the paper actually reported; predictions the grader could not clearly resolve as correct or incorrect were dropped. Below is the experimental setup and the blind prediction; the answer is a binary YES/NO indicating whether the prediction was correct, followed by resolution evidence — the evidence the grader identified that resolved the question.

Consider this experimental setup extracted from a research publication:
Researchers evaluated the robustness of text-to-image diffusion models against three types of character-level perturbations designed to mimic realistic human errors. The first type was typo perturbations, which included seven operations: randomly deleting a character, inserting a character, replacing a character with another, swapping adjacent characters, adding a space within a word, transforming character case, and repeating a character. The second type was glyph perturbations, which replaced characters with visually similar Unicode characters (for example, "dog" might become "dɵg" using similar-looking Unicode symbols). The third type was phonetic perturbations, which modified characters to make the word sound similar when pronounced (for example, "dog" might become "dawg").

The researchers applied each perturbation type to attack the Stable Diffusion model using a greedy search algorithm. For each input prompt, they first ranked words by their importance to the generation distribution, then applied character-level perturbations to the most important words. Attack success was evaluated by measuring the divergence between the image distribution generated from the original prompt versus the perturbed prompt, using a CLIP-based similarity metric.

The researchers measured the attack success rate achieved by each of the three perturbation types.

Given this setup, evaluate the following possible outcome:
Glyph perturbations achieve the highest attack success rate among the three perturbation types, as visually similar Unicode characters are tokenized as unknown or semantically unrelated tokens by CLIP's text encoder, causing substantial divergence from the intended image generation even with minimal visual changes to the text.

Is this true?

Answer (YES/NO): YES